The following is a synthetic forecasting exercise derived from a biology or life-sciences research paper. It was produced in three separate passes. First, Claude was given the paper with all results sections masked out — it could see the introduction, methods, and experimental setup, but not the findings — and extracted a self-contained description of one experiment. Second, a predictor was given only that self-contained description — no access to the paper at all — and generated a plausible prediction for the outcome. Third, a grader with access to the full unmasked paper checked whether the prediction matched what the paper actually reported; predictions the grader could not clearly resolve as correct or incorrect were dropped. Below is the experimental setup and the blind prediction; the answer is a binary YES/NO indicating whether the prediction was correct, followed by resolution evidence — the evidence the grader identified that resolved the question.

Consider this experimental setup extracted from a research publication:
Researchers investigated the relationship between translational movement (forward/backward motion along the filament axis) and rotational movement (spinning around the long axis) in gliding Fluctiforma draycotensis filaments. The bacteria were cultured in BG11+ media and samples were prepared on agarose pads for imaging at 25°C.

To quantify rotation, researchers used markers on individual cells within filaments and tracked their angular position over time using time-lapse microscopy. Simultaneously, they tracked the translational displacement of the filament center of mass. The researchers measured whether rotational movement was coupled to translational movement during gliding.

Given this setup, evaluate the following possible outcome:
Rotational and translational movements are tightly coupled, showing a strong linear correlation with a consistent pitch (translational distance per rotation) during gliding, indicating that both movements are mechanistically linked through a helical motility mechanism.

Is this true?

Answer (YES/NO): YES